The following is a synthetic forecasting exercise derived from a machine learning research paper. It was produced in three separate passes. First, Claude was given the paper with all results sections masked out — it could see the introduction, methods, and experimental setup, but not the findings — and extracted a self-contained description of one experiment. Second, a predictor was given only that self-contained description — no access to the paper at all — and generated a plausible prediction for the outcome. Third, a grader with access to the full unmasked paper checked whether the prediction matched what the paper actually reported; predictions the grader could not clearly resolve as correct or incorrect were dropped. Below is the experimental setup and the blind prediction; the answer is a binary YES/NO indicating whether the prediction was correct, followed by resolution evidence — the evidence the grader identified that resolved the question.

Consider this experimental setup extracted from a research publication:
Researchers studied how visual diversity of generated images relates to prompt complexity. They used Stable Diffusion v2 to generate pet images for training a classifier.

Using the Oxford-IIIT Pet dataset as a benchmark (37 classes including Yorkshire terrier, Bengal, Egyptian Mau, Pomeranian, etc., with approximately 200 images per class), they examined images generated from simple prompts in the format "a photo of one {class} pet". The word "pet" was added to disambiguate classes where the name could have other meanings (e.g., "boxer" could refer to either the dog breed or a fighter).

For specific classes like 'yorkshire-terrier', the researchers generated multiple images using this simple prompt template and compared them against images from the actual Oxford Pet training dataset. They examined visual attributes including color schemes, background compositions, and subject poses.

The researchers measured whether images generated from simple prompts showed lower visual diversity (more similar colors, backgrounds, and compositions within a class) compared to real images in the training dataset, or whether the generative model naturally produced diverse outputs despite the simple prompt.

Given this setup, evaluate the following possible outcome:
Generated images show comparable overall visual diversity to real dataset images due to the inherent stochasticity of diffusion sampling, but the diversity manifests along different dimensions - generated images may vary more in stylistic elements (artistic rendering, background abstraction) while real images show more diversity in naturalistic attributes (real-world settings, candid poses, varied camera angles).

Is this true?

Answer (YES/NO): NO